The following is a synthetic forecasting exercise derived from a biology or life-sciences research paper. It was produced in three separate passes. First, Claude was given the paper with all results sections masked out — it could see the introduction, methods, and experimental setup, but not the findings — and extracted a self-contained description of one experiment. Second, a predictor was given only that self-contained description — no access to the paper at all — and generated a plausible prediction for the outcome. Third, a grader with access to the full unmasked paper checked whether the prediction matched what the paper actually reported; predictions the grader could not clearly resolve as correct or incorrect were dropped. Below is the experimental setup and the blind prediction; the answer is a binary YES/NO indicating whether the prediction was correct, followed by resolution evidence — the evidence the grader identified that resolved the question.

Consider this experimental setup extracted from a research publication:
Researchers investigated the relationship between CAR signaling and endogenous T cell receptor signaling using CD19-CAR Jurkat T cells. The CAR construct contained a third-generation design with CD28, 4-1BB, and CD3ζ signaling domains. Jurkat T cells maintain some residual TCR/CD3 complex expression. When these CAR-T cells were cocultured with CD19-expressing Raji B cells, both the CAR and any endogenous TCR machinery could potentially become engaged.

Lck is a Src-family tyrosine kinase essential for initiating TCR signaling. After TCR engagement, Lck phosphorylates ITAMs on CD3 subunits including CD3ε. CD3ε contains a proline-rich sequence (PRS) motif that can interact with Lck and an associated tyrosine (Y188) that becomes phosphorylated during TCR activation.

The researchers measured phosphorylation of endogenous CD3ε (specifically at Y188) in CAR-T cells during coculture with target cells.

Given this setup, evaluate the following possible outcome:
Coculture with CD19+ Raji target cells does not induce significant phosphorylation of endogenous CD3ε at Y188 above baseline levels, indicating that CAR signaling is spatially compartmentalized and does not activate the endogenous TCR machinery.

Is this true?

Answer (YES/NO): YES